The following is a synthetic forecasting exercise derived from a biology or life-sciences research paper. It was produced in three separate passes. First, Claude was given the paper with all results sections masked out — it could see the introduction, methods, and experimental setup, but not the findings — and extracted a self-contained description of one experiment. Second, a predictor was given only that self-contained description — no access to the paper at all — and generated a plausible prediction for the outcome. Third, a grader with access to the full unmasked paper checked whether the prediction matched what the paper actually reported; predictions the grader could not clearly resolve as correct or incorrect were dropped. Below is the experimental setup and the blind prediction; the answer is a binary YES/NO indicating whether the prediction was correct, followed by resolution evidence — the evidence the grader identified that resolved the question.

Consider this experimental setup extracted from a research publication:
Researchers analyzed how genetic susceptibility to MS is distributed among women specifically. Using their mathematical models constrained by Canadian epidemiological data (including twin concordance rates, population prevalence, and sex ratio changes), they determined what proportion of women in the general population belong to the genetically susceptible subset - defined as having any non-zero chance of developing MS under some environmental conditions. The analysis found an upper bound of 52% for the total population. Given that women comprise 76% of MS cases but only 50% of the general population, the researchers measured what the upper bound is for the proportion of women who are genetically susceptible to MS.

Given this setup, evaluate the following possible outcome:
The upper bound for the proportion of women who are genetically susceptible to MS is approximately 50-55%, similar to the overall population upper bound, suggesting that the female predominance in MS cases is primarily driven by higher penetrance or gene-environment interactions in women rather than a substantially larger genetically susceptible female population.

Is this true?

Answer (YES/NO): NO